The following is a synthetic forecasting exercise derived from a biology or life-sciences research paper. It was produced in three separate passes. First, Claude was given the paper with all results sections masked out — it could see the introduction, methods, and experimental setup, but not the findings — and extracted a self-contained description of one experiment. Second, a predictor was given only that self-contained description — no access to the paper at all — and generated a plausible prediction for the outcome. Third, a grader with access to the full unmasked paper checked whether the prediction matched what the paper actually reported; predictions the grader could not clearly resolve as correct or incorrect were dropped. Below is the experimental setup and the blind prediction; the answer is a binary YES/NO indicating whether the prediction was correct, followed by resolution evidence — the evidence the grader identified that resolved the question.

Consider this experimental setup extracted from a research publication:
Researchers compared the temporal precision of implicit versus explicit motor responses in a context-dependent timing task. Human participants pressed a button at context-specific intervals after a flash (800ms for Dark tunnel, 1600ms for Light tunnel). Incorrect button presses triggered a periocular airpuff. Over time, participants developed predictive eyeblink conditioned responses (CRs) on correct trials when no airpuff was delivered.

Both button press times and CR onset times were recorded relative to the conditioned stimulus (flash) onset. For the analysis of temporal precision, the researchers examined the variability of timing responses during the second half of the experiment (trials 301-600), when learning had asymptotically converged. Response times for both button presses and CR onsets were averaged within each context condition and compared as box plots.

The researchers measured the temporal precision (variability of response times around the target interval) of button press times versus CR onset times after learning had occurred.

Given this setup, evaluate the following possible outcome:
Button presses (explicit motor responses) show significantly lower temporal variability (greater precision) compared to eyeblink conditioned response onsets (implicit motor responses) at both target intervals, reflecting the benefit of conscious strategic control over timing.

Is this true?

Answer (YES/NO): NO